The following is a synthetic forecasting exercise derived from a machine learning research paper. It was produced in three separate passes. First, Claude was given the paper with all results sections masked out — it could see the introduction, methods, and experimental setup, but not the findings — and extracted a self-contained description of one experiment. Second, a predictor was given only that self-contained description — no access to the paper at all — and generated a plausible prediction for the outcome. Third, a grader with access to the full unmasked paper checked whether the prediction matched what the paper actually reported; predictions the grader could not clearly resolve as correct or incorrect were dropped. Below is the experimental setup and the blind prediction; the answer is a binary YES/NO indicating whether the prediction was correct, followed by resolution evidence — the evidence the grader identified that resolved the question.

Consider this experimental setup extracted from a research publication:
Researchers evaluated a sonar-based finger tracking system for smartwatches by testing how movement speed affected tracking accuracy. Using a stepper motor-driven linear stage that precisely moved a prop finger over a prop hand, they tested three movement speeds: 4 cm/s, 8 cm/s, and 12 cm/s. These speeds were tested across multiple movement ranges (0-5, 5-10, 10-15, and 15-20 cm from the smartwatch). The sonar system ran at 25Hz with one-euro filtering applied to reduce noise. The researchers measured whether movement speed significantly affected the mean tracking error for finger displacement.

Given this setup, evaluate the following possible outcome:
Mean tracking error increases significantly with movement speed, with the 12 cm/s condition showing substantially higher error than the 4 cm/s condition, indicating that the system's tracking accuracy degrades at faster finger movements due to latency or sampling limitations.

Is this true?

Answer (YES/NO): NO